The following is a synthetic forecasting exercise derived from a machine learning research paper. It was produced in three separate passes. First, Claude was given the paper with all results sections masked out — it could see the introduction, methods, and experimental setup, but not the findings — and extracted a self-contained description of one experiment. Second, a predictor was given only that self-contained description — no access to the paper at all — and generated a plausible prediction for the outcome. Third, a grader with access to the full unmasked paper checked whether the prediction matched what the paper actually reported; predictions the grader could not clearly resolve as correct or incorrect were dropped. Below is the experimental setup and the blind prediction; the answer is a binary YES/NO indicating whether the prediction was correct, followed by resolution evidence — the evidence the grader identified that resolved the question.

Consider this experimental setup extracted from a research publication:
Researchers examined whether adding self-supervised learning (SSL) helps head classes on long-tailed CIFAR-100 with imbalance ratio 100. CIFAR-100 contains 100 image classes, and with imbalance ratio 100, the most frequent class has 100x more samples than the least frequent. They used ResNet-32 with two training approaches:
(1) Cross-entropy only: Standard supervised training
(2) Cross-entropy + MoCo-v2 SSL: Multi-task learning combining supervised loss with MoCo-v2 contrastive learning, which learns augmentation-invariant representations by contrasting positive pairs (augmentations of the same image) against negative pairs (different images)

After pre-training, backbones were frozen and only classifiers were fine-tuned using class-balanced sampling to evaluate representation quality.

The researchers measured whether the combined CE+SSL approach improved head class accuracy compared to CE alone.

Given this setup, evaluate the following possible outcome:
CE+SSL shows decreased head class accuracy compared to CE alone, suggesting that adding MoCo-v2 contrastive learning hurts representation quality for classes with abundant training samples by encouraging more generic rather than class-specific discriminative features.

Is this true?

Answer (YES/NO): NO